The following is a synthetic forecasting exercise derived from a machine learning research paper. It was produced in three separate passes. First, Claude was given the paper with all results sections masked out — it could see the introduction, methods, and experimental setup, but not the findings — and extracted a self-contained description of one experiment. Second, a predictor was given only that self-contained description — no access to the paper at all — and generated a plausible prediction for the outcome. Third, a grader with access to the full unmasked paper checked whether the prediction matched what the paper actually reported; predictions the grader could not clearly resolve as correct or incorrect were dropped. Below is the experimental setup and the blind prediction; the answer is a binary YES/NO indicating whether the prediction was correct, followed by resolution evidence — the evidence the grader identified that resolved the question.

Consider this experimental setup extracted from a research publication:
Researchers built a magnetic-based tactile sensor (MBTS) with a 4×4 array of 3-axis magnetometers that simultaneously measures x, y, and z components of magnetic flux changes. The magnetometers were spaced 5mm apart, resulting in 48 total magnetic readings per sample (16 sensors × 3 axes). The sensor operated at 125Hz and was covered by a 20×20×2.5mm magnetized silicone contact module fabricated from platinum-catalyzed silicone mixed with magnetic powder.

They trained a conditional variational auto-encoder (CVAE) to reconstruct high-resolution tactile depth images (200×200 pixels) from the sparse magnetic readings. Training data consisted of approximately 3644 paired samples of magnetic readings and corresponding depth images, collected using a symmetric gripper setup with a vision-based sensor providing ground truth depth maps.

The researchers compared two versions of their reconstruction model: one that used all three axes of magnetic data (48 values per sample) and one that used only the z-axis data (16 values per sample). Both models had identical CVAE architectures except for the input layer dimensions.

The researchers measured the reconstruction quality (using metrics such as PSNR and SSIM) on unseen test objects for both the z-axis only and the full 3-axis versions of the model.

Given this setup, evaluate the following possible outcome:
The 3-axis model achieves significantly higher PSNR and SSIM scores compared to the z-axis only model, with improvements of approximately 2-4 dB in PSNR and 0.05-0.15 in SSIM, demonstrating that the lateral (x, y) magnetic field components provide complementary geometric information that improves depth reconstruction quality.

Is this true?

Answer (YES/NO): YES